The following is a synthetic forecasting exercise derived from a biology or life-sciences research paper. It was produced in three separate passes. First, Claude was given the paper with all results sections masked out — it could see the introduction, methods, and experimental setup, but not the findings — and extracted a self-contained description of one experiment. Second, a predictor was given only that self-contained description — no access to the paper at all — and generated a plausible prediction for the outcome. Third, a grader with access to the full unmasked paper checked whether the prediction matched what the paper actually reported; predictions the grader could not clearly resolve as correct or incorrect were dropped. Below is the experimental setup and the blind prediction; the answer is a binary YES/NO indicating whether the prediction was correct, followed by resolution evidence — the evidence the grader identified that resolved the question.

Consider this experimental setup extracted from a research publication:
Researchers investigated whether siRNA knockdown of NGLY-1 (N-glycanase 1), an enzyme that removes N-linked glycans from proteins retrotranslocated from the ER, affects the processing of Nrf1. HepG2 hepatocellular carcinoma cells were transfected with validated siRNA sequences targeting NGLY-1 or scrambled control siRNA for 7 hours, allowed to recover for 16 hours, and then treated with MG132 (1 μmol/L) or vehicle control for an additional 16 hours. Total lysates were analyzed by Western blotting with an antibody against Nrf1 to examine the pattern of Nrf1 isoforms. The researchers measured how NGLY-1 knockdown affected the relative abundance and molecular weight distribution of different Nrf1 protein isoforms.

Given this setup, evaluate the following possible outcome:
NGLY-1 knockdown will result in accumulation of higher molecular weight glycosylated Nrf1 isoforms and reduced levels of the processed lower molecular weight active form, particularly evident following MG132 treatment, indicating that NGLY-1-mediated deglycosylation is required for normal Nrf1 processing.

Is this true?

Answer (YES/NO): NO